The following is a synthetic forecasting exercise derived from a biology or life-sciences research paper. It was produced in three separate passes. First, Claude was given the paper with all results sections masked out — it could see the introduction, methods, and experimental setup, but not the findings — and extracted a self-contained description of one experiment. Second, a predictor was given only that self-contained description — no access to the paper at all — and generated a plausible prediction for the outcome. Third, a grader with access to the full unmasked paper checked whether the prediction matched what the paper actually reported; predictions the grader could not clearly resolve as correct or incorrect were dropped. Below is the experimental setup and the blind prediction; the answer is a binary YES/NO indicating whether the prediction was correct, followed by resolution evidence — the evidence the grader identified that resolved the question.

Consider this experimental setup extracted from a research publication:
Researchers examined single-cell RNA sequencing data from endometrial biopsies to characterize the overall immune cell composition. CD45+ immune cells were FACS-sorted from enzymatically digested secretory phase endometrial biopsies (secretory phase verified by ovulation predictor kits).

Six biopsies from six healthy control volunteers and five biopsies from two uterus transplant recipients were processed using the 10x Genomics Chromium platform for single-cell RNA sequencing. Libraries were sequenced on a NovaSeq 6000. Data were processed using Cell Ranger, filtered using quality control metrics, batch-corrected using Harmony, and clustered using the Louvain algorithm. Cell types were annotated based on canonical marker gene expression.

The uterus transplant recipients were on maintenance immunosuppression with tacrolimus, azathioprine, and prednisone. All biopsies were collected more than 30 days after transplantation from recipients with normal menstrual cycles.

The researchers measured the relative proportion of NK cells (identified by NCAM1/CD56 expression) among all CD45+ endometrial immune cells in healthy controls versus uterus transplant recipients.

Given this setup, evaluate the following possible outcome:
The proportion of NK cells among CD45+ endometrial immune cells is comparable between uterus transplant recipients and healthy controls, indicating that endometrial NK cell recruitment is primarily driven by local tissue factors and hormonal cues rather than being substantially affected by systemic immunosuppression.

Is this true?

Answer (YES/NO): NO